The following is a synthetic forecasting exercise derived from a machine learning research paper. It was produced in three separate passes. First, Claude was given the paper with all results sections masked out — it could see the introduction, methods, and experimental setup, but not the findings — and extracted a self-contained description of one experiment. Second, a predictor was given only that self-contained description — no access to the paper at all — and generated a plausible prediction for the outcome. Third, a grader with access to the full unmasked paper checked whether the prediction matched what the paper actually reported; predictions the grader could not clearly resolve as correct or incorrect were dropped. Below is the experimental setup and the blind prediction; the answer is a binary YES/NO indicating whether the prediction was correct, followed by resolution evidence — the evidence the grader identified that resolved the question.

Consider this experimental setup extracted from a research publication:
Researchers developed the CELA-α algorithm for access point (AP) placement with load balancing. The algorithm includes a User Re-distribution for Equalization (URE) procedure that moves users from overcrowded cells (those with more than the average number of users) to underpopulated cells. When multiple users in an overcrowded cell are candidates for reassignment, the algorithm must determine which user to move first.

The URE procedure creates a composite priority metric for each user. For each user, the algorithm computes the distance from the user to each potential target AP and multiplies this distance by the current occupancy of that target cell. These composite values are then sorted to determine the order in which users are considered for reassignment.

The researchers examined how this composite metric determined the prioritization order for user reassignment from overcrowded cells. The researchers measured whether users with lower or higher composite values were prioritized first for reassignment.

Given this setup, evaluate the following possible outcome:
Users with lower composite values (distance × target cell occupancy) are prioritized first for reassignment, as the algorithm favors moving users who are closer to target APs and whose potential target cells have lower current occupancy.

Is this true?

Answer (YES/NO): YES